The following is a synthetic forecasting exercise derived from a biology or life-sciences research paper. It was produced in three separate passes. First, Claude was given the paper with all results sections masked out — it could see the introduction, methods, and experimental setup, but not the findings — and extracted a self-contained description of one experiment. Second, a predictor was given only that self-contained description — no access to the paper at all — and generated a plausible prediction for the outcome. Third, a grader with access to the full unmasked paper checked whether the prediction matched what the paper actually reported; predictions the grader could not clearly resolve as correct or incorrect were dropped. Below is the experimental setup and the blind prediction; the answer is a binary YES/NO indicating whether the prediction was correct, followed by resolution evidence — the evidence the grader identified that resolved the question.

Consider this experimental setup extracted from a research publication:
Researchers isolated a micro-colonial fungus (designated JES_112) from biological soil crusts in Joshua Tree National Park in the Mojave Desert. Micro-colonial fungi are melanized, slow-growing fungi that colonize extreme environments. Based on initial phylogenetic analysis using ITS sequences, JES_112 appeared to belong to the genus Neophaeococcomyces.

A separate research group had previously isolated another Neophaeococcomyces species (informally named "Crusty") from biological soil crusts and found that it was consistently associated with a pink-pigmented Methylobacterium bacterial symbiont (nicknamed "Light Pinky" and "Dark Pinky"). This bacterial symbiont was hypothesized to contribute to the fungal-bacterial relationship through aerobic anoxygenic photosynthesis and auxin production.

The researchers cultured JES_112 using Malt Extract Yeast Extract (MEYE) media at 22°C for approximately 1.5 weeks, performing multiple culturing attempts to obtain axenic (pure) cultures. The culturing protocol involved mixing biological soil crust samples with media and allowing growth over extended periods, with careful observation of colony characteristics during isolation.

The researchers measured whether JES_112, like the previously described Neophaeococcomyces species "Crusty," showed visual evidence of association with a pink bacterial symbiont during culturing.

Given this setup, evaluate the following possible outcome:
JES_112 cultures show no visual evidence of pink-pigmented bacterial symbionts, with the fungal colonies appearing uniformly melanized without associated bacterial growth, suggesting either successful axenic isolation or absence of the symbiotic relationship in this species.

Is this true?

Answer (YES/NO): YES